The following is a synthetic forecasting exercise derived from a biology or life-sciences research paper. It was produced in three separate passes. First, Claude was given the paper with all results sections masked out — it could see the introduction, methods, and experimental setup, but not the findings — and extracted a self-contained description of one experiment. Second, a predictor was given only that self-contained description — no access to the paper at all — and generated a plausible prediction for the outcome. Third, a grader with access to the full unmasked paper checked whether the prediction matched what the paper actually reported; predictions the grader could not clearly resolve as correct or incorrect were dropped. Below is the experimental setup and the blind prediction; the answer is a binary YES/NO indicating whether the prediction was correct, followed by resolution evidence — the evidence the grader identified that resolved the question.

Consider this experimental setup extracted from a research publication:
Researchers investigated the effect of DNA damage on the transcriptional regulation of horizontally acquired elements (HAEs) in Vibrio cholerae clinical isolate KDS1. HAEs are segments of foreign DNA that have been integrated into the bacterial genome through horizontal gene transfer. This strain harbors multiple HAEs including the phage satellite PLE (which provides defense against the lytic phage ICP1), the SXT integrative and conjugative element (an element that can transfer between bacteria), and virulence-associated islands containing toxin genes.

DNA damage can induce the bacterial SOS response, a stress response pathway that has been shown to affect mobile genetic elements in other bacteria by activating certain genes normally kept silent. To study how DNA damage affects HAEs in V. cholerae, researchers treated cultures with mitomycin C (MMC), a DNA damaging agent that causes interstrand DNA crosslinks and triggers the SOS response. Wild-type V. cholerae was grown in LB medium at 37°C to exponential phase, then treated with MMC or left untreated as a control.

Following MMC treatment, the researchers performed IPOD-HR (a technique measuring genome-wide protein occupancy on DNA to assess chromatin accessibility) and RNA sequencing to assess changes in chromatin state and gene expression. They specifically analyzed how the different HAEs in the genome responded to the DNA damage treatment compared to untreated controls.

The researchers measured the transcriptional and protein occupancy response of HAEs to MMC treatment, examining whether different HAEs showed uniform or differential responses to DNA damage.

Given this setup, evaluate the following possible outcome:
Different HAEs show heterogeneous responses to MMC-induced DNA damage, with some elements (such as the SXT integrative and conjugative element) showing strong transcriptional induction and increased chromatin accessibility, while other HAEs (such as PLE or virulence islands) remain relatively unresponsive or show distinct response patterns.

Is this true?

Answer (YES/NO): YES